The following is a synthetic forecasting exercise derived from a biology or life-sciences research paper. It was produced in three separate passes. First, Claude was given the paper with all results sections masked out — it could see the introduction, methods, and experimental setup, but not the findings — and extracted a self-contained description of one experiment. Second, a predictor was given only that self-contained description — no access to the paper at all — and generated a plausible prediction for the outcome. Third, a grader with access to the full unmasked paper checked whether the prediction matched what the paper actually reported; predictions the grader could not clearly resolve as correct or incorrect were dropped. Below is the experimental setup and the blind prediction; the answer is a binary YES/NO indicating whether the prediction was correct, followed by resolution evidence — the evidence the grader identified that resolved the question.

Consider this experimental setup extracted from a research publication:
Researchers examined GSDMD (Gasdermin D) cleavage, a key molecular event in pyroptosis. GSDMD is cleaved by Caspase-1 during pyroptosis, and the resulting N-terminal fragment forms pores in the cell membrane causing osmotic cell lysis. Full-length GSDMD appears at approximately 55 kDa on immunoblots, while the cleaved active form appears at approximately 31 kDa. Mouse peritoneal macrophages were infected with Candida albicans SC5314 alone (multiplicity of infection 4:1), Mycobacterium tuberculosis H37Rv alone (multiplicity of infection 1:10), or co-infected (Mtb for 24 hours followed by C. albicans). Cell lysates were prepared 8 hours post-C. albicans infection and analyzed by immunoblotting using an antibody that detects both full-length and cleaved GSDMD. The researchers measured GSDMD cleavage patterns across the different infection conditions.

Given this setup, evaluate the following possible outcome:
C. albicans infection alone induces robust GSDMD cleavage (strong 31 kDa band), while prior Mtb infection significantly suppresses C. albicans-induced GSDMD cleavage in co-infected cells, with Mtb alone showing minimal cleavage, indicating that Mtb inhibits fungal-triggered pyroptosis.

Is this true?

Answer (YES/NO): YES